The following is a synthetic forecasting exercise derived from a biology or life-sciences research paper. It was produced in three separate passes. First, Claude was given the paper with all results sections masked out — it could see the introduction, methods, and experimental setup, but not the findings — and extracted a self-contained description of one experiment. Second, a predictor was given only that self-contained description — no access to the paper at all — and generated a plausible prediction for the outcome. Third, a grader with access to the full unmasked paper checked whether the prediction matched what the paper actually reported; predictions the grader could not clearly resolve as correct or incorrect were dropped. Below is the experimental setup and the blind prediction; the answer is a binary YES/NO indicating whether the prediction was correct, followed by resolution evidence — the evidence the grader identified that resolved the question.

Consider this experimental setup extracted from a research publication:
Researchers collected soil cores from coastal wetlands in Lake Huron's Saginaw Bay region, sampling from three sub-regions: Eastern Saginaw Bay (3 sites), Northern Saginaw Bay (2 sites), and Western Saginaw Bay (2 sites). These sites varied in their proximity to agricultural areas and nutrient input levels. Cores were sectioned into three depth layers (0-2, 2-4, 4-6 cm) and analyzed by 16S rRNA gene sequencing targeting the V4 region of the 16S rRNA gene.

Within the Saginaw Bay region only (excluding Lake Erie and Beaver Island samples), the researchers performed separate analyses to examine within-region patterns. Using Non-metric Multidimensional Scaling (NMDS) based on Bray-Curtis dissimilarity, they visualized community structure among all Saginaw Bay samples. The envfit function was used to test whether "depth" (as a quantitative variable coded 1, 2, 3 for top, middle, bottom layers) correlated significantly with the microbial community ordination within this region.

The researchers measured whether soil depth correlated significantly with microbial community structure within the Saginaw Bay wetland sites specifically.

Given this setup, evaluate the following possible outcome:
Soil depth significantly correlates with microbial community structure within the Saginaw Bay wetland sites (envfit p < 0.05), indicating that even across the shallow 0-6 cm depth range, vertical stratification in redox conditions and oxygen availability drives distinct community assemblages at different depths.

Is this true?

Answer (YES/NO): NO